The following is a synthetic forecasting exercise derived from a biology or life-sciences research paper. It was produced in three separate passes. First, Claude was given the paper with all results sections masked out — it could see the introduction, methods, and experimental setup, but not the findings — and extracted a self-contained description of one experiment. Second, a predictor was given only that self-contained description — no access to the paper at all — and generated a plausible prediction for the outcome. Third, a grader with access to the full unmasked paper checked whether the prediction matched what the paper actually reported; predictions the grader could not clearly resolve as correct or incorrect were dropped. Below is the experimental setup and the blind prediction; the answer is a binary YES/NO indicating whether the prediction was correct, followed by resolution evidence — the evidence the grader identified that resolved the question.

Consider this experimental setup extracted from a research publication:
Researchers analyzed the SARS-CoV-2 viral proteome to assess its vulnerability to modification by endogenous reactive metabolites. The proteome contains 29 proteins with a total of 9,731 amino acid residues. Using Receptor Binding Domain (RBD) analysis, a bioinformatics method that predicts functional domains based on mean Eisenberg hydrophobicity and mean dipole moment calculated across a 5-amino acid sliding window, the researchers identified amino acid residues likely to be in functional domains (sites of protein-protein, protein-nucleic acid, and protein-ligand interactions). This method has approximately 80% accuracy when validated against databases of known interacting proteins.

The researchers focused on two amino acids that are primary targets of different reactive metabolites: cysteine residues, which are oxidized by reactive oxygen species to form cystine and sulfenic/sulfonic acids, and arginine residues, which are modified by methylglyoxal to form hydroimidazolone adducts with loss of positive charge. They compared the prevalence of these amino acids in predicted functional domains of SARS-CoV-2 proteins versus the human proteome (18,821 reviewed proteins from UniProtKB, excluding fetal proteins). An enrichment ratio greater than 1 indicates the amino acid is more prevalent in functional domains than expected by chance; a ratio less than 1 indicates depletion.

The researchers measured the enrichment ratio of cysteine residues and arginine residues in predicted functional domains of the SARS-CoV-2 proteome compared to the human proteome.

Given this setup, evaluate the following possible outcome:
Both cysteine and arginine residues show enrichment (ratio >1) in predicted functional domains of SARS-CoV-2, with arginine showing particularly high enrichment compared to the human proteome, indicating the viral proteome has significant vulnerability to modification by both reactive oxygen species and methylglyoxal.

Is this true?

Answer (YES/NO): NO